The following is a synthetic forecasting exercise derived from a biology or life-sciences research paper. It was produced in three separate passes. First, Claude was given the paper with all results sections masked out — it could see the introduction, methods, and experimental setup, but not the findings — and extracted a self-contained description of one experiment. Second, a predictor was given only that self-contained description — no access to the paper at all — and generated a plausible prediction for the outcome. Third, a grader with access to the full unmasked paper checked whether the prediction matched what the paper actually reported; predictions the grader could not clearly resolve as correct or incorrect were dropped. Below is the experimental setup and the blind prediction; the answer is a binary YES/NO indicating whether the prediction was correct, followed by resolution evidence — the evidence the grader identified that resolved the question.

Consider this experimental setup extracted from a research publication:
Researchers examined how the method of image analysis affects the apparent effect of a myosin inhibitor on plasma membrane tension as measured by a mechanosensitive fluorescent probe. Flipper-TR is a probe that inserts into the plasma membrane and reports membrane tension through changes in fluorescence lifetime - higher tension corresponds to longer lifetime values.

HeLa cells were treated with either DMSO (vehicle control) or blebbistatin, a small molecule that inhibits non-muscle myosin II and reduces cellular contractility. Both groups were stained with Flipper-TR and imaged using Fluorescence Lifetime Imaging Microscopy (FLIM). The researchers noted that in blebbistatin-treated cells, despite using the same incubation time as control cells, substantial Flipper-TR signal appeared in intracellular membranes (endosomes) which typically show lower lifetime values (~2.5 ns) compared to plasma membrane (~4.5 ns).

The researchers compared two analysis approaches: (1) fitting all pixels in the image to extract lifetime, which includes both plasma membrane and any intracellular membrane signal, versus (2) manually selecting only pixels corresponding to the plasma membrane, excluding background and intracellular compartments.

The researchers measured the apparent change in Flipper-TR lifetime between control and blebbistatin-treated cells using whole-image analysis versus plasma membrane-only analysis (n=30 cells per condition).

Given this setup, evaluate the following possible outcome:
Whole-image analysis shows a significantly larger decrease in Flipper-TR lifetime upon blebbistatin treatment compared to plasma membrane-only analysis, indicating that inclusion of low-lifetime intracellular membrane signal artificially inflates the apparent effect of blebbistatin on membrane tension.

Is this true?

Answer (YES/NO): NO